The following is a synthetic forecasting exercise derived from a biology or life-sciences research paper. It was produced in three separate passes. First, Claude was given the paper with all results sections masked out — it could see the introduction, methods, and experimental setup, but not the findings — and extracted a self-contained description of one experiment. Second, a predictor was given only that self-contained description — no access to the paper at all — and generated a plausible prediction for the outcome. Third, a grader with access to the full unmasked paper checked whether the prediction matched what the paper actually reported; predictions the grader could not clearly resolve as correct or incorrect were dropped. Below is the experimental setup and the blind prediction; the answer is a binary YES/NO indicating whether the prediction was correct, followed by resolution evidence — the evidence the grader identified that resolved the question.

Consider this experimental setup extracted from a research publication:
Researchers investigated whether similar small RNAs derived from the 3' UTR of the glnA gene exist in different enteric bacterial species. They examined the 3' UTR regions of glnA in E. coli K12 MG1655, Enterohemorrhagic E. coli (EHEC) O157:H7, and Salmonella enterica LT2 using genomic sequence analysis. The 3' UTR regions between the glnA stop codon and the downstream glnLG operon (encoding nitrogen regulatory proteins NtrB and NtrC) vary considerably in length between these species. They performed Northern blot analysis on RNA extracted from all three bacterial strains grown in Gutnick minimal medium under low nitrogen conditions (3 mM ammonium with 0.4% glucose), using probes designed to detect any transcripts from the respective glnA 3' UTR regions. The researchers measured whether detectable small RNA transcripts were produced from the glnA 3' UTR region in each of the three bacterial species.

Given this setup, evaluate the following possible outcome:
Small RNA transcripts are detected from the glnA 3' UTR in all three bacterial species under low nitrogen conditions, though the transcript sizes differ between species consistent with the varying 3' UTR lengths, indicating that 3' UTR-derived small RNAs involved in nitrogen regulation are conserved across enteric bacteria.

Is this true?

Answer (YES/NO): YES